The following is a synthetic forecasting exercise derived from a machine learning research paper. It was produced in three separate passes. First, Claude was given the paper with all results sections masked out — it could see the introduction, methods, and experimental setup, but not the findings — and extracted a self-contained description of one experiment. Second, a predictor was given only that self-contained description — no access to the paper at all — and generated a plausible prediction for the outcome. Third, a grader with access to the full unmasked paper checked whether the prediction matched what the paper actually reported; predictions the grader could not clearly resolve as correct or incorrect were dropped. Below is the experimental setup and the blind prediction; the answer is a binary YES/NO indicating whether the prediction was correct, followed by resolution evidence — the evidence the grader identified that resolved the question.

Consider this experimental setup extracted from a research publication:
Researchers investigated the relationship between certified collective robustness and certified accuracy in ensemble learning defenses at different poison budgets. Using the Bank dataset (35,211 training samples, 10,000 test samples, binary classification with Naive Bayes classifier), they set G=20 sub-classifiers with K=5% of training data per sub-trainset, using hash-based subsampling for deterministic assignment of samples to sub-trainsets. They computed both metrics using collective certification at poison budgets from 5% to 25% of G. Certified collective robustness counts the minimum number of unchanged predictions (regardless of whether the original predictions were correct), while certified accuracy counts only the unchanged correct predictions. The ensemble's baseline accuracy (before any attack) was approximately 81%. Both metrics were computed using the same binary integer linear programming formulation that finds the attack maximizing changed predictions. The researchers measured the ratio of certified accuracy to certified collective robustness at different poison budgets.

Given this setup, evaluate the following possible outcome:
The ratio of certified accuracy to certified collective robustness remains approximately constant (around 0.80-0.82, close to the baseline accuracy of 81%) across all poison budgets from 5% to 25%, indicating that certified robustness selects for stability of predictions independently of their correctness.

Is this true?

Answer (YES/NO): NO